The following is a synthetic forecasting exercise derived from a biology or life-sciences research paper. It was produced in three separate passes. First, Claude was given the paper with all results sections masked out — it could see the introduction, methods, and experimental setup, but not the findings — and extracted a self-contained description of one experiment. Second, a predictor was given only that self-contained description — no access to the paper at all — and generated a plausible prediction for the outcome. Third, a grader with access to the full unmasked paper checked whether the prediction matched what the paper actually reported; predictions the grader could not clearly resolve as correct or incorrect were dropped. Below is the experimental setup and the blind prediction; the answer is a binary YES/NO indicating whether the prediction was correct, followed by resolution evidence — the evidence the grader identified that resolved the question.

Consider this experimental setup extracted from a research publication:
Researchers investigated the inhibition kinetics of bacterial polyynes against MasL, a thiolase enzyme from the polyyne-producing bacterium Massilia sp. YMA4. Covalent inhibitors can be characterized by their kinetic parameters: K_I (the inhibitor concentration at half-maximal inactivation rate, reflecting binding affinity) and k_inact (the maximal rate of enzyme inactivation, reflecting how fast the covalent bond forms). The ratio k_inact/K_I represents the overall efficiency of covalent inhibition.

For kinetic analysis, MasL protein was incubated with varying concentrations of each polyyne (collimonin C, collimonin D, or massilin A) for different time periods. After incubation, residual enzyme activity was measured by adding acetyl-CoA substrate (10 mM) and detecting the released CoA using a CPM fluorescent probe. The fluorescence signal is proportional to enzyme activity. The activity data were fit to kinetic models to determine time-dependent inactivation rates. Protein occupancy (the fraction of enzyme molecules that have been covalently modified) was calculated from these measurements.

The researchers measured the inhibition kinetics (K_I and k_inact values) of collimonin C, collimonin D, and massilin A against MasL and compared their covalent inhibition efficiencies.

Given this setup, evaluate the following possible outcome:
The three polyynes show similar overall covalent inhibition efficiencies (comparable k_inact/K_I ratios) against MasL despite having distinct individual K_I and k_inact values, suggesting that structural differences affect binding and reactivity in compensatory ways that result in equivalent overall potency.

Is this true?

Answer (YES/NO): NO